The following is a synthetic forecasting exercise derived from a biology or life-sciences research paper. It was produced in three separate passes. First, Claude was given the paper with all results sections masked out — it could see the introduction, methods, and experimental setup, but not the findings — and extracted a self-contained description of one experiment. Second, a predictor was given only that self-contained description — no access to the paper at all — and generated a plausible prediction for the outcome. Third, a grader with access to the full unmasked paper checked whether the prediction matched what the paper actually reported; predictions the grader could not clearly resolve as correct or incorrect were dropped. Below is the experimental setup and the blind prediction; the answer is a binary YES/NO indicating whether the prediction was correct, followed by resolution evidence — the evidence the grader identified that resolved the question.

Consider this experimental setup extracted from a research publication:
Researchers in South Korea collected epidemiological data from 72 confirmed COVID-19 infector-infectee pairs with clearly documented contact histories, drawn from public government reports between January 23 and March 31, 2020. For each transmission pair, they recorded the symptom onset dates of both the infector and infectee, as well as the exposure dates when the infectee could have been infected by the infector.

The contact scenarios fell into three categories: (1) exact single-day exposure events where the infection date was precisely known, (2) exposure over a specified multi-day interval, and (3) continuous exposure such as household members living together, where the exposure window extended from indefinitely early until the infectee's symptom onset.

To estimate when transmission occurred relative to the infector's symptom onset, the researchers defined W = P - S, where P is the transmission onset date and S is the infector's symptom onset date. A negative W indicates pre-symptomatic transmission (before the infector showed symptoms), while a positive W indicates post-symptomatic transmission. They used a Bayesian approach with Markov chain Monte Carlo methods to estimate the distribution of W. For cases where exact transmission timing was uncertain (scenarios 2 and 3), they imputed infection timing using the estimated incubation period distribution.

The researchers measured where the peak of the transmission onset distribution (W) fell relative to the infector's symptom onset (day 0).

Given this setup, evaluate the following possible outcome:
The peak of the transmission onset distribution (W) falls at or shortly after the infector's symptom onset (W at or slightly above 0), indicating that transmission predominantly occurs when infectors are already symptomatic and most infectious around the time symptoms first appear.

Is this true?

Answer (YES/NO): NO